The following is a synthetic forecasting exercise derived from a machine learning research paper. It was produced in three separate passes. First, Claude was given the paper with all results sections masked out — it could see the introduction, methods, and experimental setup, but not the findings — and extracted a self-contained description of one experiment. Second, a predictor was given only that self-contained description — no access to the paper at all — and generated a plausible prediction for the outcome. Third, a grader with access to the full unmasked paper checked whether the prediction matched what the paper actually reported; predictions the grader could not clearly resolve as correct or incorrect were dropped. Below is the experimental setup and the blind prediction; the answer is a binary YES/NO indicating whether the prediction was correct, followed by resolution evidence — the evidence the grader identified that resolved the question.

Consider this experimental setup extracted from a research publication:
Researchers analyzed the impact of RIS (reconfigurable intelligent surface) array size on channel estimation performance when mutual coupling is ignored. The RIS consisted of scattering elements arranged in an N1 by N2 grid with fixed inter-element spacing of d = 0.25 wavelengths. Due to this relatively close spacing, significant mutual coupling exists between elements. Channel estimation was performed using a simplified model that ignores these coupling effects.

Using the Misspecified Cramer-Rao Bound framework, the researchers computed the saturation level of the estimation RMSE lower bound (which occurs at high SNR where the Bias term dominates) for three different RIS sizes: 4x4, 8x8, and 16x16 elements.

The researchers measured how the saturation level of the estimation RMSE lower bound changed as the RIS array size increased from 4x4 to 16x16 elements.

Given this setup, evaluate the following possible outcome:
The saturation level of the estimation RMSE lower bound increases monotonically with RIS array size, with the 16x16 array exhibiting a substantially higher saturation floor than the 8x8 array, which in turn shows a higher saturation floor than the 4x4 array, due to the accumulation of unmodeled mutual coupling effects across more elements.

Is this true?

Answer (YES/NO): YES